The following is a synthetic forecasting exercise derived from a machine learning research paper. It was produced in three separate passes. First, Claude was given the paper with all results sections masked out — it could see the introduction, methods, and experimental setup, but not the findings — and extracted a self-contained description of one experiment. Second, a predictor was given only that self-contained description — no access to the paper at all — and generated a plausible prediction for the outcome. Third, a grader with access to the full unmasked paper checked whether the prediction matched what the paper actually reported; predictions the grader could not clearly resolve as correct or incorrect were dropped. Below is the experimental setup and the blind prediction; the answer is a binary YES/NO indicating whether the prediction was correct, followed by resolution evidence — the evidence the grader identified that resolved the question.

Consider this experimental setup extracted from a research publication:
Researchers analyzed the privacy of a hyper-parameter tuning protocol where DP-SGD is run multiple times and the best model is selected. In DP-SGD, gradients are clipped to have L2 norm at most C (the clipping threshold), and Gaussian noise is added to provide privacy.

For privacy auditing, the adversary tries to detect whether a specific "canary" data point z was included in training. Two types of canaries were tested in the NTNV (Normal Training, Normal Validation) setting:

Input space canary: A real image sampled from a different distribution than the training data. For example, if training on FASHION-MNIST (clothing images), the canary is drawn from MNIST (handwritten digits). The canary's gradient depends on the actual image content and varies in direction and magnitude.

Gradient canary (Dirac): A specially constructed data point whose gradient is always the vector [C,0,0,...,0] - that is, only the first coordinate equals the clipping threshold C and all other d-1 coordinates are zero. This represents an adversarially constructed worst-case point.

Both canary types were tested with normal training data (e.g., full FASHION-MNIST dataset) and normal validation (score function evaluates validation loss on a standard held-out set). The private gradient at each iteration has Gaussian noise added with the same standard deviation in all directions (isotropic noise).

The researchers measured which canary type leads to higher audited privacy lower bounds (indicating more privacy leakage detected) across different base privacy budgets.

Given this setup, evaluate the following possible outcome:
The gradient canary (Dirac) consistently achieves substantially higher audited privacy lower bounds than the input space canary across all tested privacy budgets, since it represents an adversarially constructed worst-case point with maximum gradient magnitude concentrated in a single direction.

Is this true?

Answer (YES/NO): YES